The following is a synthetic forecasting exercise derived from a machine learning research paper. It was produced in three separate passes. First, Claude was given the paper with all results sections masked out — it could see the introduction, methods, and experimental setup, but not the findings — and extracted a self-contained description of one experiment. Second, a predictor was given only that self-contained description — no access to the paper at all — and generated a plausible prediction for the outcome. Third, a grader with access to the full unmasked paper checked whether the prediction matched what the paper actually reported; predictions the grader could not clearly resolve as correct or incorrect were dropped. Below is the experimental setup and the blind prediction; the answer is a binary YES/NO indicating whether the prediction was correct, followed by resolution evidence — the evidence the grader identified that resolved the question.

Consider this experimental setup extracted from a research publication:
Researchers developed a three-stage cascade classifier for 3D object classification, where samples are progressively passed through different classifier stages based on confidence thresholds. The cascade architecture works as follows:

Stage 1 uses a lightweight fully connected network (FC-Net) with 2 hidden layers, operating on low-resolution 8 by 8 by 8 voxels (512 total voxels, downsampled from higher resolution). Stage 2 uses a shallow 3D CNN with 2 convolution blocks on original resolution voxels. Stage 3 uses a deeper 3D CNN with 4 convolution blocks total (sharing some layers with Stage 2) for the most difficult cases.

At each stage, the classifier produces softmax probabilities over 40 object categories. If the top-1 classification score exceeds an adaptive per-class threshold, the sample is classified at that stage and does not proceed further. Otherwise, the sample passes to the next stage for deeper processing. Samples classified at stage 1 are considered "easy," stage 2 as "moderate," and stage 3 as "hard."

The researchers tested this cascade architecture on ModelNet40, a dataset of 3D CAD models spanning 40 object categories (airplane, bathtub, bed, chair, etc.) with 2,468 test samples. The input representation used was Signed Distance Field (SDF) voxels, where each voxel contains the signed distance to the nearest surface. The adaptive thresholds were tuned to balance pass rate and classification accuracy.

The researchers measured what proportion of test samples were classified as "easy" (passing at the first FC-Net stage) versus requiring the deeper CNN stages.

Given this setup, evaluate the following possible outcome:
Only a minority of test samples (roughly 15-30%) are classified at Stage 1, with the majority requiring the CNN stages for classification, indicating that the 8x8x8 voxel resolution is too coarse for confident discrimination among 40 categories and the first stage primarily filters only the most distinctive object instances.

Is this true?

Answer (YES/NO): NO